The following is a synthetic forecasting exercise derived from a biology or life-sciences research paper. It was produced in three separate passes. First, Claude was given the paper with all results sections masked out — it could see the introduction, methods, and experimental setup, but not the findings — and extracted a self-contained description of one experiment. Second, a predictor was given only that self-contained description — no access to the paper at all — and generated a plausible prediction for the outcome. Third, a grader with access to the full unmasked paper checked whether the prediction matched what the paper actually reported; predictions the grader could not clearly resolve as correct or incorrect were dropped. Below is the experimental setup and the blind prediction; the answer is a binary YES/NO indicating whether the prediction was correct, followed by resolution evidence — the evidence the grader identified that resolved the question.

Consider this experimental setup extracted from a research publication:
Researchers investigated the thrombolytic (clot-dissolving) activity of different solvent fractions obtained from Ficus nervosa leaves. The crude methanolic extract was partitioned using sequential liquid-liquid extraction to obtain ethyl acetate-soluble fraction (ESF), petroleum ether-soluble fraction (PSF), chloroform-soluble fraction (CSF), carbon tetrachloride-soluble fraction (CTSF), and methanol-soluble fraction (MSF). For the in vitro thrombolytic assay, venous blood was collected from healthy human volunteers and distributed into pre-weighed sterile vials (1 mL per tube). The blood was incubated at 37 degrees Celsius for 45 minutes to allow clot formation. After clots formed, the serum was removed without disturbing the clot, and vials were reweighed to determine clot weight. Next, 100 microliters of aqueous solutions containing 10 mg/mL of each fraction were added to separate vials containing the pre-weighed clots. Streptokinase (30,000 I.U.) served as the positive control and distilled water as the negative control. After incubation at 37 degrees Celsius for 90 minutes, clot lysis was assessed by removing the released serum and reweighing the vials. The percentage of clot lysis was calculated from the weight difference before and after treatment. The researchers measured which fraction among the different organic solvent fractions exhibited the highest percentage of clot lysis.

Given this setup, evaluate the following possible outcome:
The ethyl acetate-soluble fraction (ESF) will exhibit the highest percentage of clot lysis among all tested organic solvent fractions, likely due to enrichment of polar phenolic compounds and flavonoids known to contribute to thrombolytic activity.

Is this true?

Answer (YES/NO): NO